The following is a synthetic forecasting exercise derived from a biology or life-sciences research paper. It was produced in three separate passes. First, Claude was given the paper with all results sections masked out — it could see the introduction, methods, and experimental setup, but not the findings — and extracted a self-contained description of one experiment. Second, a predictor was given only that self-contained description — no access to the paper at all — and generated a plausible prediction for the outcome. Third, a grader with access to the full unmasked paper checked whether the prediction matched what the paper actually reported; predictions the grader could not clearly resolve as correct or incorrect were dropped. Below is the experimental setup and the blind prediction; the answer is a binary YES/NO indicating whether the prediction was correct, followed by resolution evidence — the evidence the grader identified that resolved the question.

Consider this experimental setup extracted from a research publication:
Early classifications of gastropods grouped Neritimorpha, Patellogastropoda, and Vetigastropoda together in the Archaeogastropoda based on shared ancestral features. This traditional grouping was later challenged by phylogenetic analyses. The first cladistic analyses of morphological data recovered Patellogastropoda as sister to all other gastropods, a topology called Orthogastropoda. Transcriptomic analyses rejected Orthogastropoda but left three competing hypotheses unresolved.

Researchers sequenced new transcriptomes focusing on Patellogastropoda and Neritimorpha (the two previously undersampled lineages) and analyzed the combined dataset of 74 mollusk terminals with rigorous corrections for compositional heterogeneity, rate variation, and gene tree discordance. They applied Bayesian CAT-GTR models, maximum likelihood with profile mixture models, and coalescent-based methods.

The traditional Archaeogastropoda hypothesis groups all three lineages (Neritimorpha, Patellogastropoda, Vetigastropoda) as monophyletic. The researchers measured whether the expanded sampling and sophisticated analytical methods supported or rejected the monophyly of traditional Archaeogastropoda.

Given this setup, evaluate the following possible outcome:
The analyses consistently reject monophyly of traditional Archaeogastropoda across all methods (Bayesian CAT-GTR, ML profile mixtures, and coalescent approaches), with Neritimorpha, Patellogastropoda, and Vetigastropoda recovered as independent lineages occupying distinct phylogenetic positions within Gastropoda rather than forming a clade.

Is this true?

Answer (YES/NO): NO